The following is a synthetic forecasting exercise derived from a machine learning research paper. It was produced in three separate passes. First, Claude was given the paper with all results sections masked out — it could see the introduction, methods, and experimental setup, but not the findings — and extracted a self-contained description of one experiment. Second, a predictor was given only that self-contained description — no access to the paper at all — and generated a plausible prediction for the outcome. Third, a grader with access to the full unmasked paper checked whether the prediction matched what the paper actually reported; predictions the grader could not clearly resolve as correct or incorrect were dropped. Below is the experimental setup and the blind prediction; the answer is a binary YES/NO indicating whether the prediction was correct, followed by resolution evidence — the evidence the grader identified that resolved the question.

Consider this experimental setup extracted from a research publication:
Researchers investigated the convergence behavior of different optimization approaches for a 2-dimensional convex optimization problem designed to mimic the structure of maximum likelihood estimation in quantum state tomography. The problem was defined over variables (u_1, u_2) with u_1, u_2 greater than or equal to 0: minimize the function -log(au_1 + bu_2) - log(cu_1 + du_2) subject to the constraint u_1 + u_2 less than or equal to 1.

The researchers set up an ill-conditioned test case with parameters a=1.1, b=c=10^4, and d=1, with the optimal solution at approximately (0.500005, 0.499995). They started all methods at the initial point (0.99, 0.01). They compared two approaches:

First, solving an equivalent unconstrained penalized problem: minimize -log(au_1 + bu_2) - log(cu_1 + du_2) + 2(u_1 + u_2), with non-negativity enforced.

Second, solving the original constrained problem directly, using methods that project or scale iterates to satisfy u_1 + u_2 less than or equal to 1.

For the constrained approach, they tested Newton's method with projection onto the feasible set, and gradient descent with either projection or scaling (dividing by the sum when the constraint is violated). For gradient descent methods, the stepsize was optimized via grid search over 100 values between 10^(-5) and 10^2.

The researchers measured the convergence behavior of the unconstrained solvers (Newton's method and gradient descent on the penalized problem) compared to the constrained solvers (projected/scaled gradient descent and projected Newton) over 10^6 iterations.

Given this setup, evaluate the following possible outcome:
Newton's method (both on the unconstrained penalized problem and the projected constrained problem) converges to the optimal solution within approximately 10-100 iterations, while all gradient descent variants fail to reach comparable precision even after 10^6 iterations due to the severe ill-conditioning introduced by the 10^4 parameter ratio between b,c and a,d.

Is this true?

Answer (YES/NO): NO